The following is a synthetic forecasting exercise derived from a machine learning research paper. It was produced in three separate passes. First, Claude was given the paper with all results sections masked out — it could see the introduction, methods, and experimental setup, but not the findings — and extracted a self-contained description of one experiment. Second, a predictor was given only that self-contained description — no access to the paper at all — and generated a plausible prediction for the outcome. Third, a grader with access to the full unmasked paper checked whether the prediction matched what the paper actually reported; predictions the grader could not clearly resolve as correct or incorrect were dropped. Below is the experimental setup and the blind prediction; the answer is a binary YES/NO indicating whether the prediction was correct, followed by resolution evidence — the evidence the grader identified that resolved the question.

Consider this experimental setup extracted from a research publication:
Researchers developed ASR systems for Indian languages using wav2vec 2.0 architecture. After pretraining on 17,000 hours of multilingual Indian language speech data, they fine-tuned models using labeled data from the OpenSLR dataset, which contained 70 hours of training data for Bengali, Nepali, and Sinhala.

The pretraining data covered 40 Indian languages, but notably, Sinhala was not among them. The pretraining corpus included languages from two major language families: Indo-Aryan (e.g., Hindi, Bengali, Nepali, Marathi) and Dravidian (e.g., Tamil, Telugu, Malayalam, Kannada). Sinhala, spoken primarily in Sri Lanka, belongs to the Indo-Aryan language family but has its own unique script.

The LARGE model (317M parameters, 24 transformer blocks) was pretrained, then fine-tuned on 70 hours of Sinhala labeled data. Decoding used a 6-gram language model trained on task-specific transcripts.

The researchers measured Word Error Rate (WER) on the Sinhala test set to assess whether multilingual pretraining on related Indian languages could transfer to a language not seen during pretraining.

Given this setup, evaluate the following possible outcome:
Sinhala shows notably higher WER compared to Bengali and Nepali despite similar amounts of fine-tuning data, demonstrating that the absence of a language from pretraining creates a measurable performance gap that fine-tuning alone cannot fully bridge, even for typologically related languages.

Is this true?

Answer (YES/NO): YES